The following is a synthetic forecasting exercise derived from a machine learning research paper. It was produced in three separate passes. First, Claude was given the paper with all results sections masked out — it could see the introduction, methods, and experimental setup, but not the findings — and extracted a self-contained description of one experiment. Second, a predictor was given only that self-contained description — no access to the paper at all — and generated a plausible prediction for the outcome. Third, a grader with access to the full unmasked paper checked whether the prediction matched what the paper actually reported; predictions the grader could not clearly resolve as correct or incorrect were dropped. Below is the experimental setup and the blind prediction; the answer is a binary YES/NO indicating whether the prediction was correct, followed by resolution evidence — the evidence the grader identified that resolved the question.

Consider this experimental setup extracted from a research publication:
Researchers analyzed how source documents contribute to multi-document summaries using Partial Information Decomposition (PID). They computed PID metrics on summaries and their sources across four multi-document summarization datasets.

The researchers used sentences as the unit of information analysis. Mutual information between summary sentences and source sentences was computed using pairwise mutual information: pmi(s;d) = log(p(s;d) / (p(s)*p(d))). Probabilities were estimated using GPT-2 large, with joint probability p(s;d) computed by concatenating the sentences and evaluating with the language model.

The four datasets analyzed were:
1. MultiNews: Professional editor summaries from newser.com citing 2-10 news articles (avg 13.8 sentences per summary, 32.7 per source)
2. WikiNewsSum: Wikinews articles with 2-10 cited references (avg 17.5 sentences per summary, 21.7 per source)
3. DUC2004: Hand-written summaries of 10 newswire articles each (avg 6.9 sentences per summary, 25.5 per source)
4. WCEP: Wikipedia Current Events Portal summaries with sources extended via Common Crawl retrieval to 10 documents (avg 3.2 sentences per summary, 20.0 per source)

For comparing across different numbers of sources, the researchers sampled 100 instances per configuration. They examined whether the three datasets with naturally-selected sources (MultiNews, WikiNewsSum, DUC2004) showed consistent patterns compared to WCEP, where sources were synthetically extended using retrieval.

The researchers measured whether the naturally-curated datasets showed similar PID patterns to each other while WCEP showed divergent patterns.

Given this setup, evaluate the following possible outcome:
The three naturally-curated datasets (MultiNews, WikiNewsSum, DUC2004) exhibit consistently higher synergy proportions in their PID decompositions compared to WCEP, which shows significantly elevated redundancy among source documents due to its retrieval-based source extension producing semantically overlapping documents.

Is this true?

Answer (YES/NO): NO